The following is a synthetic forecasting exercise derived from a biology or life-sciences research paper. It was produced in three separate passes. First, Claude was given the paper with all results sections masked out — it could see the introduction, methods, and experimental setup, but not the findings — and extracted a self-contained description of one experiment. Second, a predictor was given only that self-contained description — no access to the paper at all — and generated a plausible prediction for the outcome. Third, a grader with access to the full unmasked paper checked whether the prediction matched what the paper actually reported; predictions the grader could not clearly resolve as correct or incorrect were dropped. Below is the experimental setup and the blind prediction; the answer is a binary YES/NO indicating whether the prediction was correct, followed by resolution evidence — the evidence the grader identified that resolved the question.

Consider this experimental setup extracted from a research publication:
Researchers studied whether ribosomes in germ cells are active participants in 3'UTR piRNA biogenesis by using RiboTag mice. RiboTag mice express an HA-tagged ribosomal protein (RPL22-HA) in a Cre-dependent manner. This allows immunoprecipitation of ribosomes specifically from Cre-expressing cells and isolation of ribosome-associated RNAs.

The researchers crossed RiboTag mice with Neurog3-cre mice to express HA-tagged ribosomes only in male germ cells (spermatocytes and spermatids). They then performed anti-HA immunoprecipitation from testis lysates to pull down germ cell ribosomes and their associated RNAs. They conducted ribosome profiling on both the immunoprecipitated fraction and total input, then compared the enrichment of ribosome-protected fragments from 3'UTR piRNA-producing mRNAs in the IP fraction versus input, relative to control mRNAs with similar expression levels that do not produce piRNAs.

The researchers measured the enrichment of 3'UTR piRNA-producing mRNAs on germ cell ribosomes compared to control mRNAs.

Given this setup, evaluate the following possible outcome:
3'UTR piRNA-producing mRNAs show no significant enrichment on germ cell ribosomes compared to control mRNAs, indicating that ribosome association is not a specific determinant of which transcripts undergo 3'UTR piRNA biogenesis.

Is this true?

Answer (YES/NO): YES